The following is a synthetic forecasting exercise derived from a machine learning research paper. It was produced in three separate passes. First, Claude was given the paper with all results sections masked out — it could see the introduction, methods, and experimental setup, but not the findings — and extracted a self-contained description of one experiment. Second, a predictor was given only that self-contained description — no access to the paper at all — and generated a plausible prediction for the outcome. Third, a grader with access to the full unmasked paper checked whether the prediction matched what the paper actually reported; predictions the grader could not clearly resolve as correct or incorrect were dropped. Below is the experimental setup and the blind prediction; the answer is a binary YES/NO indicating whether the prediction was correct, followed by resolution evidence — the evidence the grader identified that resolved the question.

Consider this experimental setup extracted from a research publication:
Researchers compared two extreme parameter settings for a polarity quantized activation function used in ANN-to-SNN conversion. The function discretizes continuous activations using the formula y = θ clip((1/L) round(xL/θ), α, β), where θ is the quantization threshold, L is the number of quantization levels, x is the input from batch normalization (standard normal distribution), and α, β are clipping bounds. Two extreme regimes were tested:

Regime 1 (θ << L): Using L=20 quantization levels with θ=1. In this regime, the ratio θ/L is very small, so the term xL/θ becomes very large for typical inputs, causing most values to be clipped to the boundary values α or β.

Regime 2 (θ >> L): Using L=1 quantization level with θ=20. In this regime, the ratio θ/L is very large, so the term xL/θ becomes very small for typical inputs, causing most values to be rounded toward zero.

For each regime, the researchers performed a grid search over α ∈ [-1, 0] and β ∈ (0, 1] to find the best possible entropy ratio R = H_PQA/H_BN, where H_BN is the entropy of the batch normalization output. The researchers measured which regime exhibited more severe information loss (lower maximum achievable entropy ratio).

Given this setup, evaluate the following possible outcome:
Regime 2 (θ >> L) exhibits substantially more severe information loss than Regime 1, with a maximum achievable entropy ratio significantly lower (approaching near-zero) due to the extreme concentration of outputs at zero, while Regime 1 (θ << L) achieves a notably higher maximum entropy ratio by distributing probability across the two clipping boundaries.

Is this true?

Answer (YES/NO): YES